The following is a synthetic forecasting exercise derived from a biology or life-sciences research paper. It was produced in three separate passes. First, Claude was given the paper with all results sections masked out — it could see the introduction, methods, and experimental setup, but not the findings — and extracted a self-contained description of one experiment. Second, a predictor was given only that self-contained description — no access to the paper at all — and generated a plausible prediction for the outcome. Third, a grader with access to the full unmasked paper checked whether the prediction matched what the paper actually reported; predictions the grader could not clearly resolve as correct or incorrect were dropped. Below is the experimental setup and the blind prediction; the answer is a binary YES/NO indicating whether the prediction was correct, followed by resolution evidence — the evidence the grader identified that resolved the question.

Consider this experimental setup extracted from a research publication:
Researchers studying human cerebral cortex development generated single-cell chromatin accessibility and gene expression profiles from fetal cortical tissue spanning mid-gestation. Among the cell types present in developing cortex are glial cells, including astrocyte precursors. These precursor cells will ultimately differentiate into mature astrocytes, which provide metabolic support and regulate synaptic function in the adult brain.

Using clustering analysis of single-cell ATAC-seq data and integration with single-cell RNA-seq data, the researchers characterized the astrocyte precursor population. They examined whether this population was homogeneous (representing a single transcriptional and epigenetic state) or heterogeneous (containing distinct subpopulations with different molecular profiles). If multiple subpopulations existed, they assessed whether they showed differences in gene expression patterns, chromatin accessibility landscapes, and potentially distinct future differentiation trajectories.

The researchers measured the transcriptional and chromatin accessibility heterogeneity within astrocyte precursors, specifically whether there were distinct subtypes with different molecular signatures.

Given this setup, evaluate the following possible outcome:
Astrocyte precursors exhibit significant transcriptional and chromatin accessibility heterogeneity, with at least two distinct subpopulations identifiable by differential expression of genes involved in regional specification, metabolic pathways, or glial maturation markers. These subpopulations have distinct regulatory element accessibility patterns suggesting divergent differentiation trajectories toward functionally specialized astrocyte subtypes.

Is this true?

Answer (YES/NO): YES